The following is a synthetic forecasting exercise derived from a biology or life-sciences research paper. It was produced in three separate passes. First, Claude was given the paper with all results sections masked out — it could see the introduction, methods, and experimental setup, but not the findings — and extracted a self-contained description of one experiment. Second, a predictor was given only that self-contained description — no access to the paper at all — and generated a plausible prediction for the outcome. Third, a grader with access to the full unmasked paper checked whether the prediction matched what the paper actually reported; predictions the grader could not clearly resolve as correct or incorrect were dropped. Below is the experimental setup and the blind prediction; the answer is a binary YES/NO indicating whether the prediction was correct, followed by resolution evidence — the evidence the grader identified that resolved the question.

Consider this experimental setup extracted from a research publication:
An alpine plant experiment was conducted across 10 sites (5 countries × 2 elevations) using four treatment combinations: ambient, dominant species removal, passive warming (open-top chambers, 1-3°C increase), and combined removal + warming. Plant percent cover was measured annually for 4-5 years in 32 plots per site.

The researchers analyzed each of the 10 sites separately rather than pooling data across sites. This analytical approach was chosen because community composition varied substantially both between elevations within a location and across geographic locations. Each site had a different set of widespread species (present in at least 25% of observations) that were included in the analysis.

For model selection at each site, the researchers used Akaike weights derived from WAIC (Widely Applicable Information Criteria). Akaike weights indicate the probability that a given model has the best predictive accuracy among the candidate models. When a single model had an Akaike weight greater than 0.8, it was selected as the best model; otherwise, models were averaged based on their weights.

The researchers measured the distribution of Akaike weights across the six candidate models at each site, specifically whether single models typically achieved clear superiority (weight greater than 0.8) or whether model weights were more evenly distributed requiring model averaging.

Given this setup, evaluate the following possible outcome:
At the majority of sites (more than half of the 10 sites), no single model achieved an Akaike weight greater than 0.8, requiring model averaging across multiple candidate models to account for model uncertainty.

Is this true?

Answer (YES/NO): YES